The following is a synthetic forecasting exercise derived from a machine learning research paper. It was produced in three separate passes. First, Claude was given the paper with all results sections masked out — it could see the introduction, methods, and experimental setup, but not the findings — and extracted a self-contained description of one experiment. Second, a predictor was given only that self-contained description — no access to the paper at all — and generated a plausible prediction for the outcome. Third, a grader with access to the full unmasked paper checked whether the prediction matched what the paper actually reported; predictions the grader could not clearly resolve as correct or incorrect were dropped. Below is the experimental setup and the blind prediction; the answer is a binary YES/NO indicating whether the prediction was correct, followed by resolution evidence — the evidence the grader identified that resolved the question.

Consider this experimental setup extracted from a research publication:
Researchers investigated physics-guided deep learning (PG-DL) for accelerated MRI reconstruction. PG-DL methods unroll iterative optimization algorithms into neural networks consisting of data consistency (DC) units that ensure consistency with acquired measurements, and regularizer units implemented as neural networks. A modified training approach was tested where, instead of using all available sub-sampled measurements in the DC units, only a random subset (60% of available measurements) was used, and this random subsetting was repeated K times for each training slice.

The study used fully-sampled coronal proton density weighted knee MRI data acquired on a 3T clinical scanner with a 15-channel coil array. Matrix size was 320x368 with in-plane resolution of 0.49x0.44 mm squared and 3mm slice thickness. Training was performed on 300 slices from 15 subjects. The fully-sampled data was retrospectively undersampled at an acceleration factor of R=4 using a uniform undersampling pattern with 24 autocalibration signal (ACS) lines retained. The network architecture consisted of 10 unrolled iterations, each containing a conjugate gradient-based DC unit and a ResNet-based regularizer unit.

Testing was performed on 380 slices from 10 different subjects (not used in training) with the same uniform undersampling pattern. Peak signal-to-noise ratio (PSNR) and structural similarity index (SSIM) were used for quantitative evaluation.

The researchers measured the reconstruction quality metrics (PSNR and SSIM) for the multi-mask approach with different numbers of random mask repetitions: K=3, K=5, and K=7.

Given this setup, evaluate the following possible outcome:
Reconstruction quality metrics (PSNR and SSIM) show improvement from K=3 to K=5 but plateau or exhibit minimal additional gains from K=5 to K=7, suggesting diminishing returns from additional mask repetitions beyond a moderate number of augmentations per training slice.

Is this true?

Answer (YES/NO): NO